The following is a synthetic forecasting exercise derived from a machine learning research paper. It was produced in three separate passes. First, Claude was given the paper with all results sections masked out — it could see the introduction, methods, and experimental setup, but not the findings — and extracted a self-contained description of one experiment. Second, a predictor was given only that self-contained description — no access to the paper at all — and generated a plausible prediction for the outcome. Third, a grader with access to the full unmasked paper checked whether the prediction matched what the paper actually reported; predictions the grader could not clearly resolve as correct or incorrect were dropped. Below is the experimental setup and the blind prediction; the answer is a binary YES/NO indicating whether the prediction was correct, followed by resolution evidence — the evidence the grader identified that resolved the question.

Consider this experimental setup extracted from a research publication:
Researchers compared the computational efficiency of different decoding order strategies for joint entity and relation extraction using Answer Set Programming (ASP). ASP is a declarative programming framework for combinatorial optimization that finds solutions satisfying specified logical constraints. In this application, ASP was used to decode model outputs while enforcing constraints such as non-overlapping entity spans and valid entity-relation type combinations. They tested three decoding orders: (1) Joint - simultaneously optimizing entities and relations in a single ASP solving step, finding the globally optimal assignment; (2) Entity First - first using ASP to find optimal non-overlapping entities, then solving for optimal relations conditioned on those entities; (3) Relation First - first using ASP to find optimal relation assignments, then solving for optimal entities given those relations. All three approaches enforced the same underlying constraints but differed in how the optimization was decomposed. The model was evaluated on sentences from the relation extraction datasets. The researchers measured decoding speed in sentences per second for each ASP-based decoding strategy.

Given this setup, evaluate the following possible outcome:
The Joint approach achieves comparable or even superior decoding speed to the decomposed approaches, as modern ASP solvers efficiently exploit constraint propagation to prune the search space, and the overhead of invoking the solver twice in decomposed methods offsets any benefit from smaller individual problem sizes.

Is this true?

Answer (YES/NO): YES